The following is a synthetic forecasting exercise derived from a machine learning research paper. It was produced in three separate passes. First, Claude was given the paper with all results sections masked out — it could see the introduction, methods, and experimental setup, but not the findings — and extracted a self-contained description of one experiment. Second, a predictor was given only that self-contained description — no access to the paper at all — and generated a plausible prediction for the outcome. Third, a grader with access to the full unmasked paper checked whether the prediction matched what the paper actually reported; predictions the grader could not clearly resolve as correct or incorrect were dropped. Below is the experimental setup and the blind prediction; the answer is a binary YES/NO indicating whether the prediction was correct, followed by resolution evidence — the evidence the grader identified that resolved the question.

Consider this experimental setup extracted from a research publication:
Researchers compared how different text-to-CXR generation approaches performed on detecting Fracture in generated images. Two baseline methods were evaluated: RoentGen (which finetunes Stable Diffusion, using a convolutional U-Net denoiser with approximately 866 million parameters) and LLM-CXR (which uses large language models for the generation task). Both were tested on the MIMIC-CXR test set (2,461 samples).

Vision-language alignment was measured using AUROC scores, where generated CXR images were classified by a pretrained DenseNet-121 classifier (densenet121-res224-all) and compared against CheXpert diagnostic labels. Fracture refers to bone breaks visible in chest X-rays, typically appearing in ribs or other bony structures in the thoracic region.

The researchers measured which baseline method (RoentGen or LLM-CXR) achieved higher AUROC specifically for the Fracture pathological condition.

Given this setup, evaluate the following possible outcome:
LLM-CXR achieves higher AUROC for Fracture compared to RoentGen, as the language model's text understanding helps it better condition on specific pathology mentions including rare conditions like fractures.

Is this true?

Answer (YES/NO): NO